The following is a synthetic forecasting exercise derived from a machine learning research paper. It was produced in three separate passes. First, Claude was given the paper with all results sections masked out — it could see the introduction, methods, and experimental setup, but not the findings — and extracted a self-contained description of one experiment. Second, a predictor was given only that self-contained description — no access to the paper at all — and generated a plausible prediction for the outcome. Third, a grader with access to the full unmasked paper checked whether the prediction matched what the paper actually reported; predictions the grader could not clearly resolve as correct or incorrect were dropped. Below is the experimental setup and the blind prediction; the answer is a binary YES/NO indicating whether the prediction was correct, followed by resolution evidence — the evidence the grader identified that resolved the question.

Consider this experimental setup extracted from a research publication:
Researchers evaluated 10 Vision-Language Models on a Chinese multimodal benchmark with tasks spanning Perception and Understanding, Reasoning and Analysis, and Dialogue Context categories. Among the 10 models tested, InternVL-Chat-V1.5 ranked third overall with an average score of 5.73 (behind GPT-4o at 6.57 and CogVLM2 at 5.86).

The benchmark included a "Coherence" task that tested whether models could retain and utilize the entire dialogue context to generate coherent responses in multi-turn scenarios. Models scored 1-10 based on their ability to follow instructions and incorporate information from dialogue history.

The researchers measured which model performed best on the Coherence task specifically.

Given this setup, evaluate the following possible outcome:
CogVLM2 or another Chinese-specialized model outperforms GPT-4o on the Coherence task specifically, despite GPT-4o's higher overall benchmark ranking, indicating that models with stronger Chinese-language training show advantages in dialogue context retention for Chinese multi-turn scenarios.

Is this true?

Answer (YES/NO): YES